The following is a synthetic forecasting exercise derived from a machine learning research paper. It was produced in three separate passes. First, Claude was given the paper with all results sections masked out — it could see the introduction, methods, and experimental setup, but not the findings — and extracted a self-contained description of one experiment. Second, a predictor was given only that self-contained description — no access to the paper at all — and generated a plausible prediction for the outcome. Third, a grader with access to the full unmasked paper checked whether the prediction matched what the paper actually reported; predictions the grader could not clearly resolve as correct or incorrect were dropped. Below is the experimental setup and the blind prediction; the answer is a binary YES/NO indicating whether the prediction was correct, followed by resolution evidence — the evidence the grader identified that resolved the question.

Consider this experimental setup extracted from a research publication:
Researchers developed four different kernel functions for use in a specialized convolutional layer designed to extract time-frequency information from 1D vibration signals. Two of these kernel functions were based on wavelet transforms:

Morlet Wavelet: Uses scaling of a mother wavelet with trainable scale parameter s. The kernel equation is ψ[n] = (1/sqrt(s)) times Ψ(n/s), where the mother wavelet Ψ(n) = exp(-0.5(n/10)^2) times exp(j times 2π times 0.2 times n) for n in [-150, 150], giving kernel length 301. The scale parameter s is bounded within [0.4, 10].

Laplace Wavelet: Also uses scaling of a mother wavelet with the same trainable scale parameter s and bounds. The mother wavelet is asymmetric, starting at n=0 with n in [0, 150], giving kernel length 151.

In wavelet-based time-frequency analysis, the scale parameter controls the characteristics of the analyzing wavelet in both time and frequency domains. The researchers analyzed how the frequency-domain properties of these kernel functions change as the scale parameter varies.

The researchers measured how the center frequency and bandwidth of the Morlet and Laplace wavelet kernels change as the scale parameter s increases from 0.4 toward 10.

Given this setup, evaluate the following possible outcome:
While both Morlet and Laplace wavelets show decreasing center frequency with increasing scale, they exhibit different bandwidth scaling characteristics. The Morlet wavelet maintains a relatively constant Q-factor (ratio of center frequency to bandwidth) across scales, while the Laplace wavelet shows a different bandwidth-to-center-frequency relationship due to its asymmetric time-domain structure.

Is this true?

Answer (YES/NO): NO